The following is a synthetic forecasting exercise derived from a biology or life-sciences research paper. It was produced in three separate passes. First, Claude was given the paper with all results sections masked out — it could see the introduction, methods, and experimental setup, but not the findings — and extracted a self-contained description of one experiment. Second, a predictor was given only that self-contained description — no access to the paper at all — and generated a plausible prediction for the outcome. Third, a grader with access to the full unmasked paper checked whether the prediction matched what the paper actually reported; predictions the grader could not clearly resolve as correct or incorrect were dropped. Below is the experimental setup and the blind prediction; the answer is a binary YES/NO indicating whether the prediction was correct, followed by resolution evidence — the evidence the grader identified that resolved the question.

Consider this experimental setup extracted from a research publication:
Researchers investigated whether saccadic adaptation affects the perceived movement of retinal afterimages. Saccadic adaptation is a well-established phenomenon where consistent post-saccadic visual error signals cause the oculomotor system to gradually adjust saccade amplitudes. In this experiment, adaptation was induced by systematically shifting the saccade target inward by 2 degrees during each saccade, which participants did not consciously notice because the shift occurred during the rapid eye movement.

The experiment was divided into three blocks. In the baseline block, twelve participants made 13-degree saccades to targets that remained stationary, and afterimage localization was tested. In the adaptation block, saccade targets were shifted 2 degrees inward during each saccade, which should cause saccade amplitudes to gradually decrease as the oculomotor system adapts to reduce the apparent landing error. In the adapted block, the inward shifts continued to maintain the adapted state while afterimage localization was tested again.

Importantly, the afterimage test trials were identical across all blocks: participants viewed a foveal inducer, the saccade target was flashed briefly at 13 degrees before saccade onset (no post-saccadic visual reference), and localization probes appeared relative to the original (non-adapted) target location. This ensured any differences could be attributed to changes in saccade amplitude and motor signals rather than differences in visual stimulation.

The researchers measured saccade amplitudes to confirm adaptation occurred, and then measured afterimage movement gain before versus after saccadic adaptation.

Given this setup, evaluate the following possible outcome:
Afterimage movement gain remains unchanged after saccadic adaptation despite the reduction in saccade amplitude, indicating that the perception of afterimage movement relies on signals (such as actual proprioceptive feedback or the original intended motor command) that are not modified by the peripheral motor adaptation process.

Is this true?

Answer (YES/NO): NO